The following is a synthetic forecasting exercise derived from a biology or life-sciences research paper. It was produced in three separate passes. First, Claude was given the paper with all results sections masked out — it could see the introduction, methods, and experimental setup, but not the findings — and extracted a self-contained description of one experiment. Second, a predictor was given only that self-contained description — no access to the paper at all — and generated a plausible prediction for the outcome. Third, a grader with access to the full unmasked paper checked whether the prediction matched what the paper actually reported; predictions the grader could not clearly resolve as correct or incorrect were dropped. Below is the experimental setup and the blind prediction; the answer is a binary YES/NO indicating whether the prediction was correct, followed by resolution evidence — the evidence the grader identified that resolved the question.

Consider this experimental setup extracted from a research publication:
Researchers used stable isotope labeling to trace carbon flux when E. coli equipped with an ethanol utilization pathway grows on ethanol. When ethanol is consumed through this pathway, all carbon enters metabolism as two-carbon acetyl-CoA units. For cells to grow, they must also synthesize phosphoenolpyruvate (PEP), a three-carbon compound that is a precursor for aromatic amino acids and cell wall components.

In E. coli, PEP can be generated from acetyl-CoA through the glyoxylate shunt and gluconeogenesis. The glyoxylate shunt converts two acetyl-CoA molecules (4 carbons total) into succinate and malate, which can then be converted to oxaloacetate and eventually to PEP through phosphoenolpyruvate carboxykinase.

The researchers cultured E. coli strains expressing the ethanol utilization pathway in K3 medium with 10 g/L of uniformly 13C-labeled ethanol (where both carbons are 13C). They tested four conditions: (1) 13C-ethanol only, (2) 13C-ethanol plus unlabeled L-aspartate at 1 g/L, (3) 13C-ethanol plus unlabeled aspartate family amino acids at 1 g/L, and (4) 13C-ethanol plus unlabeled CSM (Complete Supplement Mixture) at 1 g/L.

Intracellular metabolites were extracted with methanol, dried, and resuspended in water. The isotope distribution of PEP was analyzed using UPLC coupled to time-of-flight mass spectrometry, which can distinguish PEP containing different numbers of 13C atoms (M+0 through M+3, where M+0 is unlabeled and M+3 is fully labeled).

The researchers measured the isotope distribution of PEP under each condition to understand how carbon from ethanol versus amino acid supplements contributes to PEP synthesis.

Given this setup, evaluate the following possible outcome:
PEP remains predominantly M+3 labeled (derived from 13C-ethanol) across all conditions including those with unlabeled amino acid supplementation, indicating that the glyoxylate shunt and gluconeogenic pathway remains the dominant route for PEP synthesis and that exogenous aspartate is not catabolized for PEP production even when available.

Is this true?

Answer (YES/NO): NO